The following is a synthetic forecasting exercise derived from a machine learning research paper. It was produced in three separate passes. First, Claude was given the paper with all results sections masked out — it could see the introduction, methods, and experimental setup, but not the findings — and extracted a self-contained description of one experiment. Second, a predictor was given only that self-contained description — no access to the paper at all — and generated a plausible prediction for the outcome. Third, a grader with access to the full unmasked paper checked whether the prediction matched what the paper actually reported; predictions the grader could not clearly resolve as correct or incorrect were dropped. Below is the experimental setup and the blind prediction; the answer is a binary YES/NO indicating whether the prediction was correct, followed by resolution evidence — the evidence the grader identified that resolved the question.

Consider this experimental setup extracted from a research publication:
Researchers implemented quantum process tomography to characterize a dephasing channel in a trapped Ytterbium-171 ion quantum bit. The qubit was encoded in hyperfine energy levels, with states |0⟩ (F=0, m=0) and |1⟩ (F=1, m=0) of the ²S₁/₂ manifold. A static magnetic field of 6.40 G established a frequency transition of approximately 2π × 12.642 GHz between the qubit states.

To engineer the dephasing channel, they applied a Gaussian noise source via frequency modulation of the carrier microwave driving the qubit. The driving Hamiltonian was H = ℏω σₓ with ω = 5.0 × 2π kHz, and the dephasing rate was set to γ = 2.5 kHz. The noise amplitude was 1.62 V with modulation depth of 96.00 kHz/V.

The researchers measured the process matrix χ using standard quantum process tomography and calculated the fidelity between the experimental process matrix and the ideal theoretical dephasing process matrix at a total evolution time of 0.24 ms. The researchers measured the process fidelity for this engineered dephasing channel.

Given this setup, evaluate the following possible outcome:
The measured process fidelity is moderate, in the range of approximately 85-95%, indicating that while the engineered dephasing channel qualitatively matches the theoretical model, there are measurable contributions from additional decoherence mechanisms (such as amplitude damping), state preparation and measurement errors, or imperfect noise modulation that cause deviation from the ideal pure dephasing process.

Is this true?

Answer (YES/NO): NO